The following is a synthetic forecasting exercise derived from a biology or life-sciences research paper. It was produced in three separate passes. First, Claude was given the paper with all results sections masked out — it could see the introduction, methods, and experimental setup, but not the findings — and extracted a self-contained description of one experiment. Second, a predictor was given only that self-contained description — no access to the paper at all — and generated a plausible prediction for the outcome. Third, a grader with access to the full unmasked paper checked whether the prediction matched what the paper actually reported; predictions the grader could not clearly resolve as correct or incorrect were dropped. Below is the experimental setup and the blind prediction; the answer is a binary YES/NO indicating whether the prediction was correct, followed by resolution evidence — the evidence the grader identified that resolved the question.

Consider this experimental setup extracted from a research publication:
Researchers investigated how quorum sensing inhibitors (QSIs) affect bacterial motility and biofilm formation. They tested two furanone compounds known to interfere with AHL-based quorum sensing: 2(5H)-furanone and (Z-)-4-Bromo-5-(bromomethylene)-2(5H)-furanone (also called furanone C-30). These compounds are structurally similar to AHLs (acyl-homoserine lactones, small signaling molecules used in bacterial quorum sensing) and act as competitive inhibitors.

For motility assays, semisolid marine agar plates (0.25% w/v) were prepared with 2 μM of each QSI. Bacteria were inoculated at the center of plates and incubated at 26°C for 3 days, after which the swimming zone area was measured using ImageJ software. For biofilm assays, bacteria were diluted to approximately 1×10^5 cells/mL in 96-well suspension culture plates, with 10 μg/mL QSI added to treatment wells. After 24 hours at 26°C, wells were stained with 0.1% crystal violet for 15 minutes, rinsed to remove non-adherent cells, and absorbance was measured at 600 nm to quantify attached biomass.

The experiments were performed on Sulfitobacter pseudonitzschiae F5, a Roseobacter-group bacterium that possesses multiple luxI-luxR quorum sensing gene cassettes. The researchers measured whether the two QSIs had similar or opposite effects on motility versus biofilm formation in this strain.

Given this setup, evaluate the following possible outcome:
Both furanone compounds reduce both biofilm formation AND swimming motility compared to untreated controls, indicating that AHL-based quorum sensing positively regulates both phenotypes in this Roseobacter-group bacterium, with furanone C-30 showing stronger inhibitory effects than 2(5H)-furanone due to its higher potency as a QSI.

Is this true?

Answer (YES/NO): NO